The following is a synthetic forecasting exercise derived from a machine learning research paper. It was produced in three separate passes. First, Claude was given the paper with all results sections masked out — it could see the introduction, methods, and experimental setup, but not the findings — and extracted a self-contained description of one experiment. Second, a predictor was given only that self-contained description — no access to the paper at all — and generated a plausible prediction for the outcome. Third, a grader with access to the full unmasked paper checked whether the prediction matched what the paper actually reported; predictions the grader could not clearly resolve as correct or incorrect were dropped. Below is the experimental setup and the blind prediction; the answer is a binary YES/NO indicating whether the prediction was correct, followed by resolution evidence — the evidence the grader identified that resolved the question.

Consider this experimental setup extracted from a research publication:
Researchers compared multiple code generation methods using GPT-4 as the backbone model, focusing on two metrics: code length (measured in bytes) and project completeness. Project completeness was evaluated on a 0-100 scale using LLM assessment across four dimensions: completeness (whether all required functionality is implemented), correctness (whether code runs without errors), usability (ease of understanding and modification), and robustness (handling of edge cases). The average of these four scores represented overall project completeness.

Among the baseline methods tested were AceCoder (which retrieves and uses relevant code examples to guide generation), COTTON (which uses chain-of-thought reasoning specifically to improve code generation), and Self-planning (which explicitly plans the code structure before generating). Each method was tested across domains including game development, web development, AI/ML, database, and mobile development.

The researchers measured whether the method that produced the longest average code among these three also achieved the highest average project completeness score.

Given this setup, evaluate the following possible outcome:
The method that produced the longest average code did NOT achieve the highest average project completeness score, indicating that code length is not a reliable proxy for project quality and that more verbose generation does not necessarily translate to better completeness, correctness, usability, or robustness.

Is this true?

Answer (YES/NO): YES